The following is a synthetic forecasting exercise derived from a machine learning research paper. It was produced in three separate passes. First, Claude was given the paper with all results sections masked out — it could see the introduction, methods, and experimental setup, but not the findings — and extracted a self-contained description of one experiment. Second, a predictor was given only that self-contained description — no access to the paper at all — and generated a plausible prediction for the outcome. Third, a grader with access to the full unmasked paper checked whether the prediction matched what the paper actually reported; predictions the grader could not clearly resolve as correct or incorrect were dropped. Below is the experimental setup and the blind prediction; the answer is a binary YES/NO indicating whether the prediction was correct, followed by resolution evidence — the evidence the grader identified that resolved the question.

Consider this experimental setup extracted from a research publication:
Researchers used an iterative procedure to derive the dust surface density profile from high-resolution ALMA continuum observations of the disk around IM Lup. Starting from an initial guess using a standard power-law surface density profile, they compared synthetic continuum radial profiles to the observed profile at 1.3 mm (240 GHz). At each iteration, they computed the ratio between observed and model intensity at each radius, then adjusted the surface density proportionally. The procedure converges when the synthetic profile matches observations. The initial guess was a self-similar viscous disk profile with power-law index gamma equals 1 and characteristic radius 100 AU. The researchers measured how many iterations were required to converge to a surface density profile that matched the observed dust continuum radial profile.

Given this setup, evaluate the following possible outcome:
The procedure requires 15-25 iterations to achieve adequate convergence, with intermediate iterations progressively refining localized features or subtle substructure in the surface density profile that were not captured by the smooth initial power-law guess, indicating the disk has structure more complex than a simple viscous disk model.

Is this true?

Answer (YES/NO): NO